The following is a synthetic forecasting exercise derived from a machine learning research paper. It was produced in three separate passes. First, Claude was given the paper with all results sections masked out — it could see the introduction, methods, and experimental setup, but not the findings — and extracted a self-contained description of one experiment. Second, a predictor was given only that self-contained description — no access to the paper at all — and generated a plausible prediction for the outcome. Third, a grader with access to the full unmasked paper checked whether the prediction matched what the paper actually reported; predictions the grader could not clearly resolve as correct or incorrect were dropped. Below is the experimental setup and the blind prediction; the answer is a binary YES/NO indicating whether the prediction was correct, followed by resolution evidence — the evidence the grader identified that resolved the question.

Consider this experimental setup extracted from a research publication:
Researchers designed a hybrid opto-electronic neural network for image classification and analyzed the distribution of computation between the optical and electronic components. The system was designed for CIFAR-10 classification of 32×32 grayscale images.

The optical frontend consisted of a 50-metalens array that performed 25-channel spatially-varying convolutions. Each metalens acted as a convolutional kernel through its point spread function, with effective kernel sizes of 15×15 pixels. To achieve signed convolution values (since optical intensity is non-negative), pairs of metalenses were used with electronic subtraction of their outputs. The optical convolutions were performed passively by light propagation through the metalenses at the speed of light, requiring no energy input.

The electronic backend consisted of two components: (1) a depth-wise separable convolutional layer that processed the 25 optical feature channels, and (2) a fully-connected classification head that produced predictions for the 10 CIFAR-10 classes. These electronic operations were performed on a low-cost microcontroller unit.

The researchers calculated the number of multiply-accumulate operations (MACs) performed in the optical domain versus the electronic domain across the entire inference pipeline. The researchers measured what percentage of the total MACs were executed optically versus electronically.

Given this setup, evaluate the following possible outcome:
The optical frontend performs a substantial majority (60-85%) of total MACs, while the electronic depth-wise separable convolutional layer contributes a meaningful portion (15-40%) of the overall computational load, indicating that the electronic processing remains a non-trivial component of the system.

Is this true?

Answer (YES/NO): NO